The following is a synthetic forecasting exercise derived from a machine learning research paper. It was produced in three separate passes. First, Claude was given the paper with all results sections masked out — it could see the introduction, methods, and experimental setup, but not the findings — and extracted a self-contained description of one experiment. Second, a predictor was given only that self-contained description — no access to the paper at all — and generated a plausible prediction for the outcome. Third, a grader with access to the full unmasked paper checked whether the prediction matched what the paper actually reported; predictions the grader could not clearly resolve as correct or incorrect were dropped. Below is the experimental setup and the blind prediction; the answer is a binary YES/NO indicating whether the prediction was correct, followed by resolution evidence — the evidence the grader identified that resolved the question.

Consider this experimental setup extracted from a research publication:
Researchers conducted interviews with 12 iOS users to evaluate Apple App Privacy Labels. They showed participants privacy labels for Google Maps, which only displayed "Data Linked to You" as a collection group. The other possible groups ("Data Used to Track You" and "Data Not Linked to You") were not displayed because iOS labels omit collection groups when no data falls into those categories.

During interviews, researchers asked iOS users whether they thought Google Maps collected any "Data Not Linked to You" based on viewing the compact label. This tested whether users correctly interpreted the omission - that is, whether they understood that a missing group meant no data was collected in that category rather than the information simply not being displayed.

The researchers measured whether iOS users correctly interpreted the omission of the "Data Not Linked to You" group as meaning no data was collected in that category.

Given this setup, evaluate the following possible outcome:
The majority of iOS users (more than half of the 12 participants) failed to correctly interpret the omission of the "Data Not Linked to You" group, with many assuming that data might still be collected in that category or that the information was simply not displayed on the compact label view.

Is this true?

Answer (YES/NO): NO